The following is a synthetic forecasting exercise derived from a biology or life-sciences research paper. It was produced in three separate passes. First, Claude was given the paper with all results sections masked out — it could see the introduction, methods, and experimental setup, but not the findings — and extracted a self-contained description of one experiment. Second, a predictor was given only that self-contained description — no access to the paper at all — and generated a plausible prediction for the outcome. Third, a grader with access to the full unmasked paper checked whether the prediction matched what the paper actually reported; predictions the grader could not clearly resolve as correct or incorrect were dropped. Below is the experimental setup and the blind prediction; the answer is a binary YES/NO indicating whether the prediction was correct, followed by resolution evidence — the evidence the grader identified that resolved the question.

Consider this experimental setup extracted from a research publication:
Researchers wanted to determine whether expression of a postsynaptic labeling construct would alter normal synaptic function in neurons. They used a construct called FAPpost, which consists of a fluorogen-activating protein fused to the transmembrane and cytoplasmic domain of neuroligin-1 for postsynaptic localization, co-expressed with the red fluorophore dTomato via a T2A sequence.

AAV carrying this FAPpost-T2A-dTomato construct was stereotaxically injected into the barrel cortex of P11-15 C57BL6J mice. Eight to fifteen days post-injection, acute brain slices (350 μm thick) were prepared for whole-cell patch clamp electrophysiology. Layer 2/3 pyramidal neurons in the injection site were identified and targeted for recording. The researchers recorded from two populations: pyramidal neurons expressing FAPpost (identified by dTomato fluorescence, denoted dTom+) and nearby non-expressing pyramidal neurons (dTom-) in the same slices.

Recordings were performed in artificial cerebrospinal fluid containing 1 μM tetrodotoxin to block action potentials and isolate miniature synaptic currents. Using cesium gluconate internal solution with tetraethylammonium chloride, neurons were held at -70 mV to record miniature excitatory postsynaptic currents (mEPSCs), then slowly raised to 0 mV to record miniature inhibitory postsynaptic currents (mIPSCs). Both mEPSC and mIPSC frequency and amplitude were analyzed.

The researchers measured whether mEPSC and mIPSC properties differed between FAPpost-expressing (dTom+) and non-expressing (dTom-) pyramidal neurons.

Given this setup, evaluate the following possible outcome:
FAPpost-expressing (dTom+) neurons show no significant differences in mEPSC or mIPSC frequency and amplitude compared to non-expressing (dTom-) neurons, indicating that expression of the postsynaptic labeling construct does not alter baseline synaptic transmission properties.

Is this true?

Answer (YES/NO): YES